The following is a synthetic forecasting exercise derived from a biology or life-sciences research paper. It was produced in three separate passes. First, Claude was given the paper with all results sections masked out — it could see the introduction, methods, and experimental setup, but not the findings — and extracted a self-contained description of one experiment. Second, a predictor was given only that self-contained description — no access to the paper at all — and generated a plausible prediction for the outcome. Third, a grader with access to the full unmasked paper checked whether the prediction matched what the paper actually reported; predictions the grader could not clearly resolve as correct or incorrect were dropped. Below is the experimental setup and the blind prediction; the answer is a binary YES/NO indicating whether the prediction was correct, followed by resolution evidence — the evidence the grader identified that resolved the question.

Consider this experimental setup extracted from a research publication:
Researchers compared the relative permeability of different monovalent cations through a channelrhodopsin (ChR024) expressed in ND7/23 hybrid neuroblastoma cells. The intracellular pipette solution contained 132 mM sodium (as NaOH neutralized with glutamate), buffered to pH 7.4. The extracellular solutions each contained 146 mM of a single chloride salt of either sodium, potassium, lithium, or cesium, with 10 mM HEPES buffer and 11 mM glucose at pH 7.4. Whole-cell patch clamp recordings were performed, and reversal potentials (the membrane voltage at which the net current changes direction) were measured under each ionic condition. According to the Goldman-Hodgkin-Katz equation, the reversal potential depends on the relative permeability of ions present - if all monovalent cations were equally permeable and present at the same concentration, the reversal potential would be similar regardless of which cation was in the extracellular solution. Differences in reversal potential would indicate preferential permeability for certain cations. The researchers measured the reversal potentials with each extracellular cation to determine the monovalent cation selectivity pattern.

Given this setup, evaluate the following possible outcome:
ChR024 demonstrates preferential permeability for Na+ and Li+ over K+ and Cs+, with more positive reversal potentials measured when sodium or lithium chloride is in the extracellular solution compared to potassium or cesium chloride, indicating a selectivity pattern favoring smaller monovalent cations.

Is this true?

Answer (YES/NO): YES